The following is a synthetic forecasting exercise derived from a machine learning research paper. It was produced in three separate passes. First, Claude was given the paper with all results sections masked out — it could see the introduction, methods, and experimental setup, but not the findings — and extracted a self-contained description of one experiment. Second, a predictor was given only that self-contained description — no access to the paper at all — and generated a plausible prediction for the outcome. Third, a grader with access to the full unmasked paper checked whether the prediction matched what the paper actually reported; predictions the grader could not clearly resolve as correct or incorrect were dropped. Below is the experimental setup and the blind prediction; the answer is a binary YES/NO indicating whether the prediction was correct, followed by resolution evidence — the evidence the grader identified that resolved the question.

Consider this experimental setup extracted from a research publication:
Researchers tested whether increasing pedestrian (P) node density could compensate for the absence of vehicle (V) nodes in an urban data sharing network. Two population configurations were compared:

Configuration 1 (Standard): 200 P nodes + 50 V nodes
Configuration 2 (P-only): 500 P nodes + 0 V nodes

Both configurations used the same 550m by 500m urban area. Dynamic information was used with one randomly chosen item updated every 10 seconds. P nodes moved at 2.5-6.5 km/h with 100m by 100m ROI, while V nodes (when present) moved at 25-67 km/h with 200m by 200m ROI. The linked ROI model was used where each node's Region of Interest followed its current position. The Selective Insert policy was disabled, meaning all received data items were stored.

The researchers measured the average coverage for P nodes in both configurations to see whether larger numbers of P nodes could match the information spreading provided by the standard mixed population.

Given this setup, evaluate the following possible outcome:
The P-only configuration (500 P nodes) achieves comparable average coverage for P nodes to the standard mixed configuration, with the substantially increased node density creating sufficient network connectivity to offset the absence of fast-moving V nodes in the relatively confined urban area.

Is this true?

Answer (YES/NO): YES